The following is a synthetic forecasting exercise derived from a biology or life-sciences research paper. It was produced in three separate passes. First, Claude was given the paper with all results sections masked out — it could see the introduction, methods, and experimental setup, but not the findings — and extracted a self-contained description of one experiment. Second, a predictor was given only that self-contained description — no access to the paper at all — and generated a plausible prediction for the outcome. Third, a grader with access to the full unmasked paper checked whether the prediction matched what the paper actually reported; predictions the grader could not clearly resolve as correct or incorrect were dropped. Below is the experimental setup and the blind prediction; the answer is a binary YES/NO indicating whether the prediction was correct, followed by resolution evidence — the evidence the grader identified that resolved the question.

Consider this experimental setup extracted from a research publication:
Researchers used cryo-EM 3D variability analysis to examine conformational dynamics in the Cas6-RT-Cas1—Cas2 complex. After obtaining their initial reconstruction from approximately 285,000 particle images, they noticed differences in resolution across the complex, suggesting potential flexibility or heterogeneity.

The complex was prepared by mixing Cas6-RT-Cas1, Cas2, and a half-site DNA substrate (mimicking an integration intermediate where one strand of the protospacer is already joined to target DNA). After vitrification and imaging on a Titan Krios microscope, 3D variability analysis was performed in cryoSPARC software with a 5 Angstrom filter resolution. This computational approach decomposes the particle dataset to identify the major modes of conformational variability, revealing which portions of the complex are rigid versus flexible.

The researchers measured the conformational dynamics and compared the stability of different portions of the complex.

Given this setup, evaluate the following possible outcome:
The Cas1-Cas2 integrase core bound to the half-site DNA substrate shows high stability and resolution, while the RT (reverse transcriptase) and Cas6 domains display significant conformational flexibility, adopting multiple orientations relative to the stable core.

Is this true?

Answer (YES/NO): NO